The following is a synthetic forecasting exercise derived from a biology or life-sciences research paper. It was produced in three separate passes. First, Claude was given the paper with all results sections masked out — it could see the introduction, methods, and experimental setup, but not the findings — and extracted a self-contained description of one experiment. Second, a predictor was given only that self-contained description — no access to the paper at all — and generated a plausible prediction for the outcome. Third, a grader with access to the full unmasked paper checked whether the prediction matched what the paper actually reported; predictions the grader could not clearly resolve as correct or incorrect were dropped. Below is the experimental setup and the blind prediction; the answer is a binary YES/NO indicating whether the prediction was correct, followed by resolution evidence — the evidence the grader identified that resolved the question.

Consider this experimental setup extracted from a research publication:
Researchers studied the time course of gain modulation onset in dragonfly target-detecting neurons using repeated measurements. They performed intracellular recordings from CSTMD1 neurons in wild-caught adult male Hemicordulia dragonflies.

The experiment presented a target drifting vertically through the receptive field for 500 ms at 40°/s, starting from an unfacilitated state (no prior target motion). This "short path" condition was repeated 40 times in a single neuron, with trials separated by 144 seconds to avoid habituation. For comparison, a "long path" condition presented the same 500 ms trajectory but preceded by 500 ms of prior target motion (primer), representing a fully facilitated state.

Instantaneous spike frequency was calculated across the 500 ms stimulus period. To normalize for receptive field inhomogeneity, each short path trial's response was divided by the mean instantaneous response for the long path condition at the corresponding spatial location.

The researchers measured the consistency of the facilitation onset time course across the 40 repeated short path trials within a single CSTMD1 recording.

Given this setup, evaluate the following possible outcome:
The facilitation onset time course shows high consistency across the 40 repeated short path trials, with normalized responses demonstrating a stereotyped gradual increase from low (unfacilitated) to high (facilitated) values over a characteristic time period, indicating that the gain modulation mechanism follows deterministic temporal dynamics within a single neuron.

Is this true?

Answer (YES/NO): NO